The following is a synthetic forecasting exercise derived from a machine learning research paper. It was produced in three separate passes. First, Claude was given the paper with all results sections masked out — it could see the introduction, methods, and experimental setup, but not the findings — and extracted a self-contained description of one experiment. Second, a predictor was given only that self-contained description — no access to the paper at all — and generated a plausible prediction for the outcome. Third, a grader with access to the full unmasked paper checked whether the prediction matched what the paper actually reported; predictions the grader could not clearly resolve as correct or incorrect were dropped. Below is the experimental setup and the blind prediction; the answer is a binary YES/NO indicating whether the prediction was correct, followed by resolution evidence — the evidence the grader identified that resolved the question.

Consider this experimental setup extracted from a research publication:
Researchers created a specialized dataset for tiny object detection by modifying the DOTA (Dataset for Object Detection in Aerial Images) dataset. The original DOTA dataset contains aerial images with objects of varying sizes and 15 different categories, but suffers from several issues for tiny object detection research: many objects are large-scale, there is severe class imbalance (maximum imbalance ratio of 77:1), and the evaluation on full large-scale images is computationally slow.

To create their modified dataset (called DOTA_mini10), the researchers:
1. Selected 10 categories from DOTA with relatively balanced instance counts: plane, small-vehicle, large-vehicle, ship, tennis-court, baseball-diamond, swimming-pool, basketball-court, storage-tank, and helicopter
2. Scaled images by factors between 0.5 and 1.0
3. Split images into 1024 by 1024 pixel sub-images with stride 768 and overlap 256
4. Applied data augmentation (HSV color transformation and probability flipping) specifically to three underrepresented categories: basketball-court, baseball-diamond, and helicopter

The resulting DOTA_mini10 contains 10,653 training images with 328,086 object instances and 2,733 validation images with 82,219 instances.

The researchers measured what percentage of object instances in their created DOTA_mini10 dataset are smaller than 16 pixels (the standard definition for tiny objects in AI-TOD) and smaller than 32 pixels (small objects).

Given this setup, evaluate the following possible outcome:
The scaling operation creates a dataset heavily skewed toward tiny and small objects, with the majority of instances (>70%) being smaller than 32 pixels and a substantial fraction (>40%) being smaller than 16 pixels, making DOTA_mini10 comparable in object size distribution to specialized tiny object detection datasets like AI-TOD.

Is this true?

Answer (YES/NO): NO